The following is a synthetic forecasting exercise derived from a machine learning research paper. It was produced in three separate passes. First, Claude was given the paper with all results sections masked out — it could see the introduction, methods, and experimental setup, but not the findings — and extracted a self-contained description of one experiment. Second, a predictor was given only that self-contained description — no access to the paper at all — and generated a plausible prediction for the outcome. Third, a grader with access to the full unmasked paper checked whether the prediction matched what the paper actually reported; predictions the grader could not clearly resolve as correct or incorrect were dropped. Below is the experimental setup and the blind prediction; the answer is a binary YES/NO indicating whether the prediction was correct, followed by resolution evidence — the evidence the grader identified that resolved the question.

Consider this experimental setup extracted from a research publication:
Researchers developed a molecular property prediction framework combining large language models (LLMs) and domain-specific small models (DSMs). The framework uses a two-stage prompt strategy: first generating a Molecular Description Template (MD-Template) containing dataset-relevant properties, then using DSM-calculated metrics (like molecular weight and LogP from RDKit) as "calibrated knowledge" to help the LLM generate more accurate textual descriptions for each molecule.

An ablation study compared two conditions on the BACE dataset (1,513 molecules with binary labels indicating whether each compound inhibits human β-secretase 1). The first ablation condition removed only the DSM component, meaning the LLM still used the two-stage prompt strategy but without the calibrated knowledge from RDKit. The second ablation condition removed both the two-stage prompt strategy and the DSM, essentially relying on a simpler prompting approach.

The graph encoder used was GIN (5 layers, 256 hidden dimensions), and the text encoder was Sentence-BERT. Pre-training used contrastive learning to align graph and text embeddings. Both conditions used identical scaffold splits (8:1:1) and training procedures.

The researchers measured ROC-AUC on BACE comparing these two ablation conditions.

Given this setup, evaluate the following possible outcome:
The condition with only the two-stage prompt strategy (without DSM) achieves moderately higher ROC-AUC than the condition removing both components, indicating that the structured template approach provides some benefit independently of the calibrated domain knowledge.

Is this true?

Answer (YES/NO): NO